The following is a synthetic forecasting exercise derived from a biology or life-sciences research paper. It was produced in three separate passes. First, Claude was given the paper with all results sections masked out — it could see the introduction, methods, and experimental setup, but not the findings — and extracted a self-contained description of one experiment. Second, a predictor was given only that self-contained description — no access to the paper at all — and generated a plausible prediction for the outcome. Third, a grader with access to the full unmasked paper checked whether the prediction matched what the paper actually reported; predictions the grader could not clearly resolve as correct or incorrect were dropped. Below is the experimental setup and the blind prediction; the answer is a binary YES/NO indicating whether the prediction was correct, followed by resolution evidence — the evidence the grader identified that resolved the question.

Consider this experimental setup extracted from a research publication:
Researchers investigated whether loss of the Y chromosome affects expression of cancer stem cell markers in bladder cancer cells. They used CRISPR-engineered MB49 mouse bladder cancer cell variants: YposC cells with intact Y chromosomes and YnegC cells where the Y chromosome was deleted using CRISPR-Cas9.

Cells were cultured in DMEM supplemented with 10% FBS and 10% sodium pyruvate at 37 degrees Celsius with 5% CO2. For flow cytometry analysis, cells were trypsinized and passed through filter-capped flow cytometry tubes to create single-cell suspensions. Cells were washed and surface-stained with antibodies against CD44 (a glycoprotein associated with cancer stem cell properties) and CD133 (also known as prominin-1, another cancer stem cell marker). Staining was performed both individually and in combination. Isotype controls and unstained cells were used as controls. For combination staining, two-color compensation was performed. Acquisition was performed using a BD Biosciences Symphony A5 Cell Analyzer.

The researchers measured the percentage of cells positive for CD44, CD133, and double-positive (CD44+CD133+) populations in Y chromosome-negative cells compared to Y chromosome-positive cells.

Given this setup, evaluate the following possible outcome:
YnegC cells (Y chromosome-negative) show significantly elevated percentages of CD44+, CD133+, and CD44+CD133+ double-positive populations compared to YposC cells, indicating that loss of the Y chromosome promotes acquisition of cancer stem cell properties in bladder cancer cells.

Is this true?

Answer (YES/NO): NO